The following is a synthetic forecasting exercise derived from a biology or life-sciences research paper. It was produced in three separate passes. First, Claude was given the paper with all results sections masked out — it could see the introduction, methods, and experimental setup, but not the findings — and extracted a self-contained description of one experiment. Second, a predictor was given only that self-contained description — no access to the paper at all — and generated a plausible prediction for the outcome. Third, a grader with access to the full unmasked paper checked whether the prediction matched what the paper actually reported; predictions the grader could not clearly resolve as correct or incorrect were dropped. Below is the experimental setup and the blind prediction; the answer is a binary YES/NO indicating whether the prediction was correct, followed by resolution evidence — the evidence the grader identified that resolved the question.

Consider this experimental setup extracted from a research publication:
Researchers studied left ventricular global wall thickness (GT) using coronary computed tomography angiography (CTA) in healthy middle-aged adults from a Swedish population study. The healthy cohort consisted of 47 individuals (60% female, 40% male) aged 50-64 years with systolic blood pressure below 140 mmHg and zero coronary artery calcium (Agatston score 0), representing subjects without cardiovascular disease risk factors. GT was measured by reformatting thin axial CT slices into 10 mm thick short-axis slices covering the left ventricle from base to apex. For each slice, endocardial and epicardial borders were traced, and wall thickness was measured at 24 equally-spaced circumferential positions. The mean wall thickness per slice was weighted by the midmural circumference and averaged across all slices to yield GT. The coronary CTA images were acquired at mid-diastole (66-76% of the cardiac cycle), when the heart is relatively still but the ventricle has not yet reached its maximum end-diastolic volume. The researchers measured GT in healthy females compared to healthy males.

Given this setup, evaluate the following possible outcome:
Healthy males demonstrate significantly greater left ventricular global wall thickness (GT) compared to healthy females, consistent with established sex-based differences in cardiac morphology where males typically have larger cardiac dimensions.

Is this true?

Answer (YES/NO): YES